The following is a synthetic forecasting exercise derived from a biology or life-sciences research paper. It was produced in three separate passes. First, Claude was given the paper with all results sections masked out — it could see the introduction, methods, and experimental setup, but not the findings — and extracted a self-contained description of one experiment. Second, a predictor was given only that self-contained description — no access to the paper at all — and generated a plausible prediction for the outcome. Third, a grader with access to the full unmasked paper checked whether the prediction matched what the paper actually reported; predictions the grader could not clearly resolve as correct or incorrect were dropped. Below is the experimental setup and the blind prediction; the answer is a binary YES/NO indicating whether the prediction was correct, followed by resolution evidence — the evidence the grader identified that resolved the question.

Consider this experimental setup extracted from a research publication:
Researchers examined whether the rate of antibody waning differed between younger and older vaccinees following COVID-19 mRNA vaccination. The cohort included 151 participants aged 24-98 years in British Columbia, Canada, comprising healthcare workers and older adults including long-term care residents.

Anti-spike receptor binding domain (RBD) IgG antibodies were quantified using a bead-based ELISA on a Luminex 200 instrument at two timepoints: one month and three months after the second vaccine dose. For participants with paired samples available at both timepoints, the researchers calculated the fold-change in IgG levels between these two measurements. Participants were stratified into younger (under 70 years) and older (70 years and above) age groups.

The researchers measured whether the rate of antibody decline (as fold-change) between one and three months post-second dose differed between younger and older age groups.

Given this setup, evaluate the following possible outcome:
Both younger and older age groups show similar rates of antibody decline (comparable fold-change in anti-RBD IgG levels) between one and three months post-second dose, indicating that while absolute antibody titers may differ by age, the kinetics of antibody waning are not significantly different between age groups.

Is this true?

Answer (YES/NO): NO